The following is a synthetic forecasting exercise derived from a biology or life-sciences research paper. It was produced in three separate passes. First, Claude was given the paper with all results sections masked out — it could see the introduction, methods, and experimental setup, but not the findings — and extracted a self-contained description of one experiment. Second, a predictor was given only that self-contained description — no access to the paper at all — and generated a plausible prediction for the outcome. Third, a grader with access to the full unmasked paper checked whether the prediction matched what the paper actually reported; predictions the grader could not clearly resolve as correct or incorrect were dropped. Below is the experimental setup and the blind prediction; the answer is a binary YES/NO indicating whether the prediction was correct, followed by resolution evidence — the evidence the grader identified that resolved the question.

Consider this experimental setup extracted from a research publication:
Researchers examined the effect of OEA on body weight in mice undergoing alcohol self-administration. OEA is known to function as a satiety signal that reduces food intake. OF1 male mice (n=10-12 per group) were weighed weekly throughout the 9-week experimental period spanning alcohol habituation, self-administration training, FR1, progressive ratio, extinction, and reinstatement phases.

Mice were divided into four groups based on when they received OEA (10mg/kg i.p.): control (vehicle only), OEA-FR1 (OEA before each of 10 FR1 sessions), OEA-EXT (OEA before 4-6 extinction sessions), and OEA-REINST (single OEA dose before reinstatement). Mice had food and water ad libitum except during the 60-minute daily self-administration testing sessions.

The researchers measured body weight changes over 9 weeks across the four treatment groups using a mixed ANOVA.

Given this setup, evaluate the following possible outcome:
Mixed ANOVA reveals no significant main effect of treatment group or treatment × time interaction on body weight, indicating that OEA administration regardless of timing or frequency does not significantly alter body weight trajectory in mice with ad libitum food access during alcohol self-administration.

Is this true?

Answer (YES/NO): YES